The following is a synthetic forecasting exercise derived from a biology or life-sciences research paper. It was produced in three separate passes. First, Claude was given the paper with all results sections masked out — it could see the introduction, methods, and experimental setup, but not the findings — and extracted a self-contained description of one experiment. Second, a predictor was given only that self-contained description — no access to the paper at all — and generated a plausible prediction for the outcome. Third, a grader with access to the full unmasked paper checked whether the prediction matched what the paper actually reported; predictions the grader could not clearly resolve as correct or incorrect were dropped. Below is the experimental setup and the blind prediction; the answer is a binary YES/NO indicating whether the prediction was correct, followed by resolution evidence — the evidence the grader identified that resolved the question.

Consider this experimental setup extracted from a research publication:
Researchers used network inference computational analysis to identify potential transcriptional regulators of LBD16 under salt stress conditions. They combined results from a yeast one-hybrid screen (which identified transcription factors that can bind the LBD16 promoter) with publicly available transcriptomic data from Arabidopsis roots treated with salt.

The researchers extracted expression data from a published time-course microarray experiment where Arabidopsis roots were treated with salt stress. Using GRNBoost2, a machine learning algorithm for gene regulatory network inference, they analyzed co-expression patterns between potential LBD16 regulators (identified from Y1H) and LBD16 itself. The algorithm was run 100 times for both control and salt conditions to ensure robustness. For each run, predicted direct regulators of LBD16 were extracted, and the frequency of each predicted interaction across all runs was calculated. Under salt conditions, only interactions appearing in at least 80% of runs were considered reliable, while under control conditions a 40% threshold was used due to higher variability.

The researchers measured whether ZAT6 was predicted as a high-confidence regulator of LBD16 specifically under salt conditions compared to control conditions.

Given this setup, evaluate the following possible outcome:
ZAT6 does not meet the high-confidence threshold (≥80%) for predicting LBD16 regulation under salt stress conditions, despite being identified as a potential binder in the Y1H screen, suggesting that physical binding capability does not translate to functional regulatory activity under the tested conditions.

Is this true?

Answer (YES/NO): NO